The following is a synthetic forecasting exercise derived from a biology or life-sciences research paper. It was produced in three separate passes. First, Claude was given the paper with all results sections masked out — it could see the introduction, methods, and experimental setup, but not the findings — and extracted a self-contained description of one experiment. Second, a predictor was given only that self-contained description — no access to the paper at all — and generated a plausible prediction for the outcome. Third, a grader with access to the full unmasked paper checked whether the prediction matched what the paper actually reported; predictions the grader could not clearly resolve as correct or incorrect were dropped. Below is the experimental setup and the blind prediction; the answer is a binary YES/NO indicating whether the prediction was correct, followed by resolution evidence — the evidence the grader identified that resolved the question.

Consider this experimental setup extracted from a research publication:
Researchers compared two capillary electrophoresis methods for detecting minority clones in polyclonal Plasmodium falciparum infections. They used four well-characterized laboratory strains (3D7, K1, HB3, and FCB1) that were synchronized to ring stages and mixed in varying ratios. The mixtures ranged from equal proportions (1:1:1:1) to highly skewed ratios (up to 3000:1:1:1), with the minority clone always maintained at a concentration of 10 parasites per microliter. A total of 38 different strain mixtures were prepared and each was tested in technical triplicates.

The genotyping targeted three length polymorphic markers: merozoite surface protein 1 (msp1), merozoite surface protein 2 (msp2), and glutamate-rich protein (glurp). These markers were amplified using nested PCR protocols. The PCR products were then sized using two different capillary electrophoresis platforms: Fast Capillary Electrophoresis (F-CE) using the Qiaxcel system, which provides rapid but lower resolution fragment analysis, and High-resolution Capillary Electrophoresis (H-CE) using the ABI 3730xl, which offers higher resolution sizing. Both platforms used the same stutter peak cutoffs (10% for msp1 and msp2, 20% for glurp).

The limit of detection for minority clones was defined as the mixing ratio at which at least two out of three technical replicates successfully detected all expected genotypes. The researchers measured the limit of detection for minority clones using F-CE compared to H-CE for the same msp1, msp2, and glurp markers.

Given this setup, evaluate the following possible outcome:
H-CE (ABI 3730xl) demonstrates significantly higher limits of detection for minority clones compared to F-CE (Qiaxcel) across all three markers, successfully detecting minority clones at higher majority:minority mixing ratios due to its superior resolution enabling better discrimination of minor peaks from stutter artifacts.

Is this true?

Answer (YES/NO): NO